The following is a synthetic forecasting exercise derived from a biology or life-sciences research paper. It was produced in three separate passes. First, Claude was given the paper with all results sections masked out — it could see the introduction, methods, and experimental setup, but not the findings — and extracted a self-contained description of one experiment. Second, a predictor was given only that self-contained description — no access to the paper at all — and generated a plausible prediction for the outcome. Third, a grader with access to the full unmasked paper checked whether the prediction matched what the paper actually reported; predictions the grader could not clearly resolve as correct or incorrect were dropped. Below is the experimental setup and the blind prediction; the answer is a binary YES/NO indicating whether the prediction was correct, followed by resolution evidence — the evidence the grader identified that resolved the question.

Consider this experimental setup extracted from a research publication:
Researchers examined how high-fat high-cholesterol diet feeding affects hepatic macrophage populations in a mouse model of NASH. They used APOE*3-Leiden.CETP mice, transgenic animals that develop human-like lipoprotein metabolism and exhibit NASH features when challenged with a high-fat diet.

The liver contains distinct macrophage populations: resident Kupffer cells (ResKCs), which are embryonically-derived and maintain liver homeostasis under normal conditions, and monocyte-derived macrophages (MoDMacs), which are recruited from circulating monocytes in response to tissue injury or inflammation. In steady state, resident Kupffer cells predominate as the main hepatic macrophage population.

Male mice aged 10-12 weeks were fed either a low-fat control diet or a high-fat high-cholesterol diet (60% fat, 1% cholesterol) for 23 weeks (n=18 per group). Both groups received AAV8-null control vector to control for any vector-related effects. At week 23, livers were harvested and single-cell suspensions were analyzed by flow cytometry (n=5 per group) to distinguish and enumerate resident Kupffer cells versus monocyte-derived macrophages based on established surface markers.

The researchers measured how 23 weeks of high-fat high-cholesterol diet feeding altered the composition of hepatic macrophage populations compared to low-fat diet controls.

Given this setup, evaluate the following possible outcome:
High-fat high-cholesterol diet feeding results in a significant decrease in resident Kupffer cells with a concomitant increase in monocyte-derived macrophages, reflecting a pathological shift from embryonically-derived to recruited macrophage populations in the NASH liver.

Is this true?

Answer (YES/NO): YES